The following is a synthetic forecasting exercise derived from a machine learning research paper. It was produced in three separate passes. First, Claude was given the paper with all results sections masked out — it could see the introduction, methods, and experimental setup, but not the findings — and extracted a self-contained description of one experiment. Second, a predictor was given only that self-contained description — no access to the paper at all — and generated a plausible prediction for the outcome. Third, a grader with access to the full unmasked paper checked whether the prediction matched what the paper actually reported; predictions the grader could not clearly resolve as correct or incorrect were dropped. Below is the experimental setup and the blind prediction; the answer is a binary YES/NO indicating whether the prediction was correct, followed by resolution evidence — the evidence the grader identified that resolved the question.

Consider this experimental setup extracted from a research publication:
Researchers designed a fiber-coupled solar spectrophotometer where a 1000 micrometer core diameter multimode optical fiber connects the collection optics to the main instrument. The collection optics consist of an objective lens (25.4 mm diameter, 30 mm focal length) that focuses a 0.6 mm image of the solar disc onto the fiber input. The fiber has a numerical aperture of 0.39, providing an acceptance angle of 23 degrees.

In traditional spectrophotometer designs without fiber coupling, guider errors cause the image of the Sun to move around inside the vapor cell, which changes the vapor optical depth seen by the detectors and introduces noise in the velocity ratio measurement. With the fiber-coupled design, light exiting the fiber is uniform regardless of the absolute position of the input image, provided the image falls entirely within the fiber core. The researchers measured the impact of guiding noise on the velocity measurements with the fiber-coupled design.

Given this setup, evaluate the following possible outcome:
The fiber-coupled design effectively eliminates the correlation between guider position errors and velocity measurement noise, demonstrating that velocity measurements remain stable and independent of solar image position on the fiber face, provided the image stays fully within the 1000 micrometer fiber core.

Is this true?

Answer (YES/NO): NO